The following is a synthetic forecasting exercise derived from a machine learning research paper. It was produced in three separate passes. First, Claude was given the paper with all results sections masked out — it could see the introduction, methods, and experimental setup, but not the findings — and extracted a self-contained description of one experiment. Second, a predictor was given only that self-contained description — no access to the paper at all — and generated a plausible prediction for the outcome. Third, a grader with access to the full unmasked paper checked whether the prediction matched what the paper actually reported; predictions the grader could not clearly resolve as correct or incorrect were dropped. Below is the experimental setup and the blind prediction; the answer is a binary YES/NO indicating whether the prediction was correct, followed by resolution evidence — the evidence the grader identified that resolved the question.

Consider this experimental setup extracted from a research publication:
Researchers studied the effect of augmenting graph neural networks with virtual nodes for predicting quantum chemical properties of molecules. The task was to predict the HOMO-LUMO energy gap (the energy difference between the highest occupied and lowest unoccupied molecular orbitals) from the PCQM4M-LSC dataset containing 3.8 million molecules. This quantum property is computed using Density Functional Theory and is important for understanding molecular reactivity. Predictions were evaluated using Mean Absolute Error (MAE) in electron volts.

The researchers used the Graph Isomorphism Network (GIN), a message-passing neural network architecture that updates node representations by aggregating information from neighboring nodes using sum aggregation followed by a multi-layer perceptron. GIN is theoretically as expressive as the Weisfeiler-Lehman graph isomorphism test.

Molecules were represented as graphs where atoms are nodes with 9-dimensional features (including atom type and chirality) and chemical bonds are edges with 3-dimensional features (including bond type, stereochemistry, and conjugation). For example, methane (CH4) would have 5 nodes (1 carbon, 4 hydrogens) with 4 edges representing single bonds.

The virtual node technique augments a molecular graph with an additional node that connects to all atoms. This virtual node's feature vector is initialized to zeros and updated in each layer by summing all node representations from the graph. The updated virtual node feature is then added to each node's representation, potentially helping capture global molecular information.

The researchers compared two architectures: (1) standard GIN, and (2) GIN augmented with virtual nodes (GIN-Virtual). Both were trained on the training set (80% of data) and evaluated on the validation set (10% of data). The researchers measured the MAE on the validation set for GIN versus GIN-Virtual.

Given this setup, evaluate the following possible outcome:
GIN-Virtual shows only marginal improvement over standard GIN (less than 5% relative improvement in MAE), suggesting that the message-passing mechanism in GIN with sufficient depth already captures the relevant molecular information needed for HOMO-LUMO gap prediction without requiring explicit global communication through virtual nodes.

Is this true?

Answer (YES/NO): NO